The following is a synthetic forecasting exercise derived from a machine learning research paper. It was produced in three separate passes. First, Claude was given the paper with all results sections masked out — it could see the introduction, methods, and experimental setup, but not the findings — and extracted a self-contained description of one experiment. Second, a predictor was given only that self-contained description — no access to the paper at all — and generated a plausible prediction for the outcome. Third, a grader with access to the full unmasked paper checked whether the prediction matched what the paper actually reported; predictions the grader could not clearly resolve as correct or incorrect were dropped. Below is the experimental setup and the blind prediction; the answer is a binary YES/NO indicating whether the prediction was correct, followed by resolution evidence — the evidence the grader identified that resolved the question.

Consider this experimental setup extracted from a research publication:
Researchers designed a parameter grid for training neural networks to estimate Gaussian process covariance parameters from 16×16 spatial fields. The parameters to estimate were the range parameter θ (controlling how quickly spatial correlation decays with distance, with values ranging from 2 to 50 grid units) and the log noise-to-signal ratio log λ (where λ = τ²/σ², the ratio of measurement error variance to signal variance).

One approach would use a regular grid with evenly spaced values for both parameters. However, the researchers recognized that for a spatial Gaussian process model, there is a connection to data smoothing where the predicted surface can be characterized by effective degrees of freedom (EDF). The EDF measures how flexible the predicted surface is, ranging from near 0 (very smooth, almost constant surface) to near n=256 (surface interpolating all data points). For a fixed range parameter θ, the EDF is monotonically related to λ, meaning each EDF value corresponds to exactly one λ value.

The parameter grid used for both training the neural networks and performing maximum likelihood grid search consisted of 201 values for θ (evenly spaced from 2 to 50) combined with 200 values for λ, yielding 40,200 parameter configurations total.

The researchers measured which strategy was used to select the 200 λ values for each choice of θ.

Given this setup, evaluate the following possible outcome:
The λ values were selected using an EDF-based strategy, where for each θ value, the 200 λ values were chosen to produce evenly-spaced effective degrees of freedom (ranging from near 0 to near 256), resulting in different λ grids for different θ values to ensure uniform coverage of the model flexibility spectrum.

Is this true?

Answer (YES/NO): YES